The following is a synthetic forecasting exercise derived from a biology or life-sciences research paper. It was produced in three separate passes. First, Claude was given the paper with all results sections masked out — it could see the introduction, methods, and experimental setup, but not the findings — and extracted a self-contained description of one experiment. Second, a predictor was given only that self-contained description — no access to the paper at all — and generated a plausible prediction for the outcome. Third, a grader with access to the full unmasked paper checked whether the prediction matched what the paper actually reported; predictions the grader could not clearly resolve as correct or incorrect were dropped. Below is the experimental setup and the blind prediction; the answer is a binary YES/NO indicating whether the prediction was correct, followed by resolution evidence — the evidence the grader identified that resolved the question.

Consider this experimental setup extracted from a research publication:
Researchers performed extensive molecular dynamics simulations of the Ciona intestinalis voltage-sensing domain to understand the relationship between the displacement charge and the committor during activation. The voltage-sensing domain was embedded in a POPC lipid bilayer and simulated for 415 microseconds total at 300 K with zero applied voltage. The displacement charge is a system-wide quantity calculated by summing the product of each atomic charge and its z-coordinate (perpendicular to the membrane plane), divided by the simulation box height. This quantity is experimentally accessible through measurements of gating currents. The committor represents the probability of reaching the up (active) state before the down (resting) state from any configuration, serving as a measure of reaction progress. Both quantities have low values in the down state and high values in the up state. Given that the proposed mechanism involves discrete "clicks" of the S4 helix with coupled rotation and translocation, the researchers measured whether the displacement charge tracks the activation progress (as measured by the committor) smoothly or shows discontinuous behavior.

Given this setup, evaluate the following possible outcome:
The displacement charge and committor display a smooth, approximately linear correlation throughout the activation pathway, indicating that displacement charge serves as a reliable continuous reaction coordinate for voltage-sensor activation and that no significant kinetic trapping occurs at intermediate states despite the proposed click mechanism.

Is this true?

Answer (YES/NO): YES